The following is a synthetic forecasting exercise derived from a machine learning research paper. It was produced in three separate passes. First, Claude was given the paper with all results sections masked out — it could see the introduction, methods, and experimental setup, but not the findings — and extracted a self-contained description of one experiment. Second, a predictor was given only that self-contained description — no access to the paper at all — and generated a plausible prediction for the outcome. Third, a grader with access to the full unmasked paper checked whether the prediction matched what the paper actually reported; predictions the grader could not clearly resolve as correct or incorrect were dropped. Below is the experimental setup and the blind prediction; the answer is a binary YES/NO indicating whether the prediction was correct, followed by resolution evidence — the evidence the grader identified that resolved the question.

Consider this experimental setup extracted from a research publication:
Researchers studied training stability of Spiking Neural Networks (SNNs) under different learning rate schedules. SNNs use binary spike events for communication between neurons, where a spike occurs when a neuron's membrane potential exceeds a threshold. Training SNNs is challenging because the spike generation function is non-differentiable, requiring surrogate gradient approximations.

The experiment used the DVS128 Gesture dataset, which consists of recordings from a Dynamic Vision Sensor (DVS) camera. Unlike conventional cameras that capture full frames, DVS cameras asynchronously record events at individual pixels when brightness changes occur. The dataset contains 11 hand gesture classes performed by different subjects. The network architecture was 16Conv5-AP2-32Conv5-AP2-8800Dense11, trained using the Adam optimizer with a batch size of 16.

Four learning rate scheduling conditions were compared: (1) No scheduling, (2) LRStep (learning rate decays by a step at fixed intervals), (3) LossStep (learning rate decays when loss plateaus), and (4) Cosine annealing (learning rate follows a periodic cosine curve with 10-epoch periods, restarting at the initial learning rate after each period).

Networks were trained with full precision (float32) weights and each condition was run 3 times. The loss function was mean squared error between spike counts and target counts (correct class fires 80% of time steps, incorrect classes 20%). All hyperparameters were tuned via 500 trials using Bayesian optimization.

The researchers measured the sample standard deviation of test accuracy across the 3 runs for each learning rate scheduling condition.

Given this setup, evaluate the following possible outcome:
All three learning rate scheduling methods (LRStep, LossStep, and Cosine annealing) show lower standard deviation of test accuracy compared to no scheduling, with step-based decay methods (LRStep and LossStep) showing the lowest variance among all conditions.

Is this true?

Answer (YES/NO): NO